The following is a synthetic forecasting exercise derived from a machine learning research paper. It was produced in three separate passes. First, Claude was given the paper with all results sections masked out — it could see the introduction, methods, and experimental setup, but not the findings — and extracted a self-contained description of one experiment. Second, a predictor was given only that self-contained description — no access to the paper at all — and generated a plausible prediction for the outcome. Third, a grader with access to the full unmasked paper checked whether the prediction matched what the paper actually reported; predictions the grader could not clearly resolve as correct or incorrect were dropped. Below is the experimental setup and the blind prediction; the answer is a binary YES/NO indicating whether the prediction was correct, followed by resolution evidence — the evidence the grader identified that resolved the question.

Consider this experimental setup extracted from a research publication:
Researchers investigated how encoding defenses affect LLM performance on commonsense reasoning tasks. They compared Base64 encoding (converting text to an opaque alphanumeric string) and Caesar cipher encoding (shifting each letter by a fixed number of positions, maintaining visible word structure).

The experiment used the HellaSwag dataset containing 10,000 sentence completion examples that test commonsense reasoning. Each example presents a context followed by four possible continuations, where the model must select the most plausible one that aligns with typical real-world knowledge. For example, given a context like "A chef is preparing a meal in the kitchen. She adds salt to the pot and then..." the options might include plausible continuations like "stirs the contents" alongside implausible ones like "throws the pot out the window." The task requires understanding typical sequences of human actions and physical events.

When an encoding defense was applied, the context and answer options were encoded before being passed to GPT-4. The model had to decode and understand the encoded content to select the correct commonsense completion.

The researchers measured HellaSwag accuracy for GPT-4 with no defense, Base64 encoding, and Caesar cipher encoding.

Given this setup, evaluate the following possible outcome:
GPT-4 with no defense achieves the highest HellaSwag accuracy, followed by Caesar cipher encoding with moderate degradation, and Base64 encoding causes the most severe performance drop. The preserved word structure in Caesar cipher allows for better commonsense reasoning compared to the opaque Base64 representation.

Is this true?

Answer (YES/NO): NO